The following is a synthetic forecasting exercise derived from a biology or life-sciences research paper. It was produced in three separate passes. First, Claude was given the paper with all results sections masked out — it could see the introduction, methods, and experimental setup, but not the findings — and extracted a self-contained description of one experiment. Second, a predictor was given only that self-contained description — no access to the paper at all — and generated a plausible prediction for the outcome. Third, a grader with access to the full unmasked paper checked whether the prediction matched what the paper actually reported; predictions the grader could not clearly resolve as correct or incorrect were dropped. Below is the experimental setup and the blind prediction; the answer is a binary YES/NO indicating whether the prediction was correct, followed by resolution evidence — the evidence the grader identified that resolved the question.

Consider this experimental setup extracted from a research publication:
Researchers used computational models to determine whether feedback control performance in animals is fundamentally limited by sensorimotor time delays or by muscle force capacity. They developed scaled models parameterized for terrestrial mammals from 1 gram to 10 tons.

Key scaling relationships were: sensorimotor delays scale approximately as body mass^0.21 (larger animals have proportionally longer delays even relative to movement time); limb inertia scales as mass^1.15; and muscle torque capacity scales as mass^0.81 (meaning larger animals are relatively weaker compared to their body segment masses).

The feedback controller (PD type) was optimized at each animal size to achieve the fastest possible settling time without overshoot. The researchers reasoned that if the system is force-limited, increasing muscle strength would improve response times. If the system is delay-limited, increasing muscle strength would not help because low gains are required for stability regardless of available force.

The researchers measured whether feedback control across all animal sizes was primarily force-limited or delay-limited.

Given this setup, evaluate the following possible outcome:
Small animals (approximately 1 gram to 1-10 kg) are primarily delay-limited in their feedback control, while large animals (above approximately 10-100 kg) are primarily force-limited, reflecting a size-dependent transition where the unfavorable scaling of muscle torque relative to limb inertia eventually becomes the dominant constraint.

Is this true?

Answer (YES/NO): NO